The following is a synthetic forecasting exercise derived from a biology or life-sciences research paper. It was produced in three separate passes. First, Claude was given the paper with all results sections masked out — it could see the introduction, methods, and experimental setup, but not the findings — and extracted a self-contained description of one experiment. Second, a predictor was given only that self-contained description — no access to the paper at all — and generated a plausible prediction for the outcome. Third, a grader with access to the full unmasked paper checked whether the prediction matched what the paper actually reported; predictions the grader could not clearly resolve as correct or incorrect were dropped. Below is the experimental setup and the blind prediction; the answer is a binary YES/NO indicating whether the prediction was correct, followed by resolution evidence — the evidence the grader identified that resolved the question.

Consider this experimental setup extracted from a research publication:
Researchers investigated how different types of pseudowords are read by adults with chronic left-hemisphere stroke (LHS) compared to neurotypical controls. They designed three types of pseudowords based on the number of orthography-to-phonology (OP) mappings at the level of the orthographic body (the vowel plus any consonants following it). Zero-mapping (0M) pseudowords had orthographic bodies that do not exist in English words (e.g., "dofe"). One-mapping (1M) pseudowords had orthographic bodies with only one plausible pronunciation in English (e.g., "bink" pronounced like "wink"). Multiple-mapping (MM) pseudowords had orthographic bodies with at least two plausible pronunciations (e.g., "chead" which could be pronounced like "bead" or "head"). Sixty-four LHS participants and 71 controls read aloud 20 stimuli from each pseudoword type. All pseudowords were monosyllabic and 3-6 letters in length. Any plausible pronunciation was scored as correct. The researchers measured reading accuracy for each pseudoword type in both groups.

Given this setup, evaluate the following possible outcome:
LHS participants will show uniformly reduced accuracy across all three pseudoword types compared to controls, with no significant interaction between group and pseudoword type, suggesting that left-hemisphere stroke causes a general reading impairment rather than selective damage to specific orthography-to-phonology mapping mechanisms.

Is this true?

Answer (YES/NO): YES